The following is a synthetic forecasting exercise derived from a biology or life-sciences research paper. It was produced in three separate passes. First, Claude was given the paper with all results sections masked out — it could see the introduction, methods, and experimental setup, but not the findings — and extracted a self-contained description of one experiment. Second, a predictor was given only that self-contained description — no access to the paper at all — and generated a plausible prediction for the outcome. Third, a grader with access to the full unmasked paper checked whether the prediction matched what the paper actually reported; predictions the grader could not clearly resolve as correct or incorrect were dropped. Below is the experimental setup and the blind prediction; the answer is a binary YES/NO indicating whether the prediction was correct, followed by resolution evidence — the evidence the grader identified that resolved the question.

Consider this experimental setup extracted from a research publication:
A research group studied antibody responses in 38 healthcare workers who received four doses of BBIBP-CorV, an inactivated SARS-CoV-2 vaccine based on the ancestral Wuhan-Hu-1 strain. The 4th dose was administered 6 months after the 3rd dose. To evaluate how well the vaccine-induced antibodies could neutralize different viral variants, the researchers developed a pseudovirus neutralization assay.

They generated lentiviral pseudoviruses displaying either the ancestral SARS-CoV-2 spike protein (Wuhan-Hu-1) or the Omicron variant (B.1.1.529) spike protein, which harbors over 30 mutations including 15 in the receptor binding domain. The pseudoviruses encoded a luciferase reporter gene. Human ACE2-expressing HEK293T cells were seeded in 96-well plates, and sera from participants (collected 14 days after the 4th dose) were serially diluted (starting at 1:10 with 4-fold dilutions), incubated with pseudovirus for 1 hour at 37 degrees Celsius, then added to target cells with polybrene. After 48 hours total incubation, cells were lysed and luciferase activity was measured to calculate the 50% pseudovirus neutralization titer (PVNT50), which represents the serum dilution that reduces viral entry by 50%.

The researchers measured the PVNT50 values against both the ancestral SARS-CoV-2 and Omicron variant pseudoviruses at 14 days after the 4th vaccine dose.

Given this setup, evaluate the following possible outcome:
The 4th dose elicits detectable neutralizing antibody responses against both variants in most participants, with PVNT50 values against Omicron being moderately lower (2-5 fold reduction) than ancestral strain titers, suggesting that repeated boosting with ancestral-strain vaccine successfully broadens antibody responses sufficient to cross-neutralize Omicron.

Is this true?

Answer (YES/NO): NO